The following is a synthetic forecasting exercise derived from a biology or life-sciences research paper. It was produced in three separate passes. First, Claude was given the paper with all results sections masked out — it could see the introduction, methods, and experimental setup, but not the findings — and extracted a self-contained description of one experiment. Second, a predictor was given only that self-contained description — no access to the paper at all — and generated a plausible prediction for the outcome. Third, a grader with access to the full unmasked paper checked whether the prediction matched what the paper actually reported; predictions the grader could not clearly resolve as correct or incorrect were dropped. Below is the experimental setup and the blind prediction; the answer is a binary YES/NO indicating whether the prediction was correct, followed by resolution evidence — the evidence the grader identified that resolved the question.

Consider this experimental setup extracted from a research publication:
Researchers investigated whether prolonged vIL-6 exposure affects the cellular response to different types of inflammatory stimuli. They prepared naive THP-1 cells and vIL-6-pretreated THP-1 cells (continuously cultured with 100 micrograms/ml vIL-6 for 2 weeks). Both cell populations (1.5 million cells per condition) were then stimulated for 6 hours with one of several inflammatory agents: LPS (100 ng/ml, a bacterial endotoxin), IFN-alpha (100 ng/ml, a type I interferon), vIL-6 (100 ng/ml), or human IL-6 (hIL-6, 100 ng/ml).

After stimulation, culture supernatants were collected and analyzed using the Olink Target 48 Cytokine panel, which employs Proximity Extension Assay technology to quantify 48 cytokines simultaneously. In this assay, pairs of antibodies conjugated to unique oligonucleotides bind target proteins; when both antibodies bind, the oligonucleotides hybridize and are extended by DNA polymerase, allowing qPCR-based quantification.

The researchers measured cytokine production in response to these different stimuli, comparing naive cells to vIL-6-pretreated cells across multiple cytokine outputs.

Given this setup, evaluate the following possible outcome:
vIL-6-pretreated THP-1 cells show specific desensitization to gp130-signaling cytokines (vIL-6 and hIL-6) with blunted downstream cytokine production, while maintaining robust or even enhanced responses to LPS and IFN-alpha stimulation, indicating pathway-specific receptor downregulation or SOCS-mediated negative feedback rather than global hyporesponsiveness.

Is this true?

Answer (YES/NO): NO